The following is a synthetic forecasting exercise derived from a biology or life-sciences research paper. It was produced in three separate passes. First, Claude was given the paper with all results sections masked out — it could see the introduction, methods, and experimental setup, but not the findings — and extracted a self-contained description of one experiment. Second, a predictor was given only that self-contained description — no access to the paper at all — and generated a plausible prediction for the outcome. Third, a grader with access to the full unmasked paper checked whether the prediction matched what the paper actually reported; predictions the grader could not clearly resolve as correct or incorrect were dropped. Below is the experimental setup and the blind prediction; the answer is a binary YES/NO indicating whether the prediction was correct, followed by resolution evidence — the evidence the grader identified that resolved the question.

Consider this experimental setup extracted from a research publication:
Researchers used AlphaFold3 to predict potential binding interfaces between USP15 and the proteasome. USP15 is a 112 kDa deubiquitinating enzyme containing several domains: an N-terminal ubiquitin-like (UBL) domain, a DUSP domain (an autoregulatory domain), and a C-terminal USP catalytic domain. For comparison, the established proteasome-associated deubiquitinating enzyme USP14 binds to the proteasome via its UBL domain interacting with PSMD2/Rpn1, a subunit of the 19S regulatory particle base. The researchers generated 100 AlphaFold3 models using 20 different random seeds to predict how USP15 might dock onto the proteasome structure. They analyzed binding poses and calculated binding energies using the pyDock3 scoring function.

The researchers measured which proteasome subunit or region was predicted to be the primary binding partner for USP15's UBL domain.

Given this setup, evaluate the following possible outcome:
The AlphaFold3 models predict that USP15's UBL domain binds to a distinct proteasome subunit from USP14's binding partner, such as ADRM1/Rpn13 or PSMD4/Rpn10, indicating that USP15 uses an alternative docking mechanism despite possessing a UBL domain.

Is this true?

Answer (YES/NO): NO